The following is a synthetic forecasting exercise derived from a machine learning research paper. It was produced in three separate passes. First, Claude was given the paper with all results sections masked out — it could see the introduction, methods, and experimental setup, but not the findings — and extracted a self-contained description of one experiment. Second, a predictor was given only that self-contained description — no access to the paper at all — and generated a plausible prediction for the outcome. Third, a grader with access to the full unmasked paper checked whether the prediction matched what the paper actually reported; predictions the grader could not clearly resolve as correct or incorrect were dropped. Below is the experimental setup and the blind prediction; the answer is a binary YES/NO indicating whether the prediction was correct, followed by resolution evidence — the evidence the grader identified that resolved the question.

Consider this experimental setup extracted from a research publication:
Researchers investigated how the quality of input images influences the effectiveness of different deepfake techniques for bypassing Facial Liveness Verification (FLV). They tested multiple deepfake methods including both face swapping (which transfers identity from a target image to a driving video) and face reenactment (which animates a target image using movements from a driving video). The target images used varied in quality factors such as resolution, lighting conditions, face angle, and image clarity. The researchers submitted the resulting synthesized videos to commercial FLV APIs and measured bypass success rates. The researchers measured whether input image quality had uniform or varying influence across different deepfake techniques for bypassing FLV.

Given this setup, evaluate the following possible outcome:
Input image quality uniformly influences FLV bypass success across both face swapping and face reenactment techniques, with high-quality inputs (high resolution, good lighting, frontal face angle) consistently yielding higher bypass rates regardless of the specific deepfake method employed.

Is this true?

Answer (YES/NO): NO